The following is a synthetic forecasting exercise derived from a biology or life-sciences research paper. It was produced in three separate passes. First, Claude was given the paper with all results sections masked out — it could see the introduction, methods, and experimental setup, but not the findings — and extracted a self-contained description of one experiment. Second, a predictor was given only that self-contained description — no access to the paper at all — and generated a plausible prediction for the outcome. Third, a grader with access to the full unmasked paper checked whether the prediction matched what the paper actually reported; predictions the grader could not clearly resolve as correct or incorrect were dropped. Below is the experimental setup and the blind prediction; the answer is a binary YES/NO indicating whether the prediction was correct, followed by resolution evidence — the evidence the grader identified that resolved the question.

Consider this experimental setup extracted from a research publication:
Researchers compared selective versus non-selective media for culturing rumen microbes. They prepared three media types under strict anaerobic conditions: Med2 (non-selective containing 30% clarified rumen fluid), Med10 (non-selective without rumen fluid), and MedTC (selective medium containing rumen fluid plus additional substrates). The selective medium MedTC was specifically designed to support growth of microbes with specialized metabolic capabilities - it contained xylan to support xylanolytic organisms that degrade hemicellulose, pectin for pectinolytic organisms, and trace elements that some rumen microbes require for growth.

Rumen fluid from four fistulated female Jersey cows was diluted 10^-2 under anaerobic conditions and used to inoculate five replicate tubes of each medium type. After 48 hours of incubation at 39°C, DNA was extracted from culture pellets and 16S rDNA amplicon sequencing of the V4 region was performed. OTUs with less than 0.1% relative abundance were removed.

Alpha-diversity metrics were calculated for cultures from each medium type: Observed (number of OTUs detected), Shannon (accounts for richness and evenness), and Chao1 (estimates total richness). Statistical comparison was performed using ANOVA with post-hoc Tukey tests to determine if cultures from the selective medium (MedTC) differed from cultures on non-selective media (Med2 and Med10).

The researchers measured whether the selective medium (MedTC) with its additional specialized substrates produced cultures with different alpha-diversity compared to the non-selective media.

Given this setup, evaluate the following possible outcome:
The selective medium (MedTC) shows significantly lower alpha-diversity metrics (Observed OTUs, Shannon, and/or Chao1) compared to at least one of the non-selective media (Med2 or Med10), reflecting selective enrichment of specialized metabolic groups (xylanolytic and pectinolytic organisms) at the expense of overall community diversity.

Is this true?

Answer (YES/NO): YES